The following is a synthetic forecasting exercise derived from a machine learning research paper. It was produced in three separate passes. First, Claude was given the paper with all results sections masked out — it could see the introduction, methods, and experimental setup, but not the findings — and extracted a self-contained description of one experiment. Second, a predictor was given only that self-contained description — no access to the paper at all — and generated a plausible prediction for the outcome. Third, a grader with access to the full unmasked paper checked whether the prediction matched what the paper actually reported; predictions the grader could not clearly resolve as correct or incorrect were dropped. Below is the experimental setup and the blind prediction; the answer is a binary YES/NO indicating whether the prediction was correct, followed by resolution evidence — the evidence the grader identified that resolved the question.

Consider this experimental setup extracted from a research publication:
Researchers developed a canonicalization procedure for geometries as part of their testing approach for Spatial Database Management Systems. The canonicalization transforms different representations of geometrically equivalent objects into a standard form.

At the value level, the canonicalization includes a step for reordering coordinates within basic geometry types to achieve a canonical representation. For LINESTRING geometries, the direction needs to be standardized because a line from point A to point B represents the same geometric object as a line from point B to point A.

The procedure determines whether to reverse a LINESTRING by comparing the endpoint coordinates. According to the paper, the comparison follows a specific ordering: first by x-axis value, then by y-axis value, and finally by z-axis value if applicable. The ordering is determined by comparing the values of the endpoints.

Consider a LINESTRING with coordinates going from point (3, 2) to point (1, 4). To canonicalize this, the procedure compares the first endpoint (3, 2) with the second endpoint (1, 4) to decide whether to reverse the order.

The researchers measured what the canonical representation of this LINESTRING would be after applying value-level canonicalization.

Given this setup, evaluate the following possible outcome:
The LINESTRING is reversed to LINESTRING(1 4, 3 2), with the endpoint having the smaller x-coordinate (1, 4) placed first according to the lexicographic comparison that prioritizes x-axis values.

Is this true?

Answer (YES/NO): YES